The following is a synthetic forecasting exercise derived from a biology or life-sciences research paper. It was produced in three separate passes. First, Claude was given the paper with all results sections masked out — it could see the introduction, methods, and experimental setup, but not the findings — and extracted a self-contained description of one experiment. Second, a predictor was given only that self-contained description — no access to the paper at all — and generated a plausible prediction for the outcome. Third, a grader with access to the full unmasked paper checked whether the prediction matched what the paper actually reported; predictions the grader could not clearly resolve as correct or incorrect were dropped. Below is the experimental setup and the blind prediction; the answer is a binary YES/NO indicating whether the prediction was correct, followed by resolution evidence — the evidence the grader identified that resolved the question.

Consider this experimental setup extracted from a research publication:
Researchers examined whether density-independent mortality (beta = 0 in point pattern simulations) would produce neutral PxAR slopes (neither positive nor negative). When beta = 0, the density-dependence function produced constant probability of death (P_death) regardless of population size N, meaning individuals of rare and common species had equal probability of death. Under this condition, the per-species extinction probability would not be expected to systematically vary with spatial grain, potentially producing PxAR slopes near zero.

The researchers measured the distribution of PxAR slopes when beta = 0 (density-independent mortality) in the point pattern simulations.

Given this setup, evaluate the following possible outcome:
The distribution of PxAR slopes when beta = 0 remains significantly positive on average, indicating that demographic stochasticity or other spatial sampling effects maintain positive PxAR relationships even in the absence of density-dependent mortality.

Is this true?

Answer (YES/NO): NO